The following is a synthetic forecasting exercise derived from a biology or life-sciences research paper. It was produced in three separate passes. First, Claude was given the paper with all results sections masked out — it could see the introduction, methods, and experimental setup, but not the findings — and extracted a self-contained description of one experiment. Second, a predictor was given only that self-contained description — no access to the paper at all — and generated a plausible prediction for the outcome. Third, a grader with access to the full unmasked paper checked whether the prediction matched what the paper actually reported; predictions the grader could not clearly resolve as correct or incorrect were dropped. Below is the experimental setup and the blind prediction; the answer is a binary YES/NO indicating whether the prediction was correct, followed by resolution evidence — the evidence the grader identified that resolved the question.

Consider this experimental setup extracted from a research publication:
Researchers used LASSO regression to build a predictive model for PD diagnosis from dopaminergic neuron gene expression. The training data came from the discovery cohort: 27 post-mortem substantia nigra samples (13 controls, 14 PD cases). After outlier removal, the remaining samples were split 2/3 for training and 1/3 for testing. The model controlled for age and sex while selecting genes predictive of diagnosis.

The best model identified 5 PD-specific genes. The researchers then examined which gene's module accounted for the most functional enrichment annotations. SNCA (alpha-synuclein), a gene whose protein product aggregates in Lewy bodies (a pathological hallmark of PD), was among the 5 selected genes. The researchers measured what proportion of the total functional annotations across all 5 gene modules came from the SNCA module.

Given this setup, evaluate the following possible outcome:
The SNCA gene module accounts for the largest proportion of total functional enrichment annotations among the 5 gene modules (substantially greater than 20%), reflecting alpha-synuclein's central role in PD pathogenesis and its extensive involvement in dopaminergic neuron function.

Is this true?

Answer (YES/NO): YES